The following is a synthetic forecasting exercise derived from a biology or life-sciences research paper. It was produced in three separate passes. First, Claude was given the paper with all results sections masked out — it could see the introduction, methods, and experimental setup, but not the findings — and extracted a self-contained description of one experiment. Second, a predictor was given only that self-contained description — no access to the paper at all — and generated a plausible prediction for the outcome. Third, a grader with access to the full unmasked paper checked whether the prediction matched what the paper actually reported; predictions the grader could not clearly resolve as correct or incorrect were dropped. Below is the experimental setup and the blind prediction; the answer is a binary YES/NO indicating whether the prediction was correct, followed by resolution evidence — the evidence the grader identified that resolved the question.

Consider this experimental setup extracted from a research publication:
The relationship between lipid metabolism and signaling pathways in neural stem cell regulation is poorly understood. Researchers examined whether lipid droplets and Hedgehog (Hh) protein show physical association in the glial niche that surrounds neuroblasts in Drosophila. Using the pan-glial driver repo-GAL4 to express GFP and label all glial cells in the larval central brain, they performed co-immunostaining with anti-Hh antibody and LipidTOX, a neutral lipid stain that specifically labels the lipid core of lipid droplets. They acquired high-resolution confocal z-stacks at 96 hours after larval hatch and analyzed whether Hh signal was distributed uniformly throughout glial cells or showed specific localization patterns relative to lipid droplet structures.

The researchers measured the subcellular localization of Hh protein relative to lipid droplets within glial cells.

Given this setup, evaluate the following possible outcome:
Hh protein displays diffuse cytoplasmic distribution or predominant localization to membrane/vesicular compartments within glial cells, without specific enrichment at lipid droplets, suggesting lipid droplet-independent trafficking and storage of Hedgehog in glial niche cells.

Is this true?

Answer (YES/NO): NO